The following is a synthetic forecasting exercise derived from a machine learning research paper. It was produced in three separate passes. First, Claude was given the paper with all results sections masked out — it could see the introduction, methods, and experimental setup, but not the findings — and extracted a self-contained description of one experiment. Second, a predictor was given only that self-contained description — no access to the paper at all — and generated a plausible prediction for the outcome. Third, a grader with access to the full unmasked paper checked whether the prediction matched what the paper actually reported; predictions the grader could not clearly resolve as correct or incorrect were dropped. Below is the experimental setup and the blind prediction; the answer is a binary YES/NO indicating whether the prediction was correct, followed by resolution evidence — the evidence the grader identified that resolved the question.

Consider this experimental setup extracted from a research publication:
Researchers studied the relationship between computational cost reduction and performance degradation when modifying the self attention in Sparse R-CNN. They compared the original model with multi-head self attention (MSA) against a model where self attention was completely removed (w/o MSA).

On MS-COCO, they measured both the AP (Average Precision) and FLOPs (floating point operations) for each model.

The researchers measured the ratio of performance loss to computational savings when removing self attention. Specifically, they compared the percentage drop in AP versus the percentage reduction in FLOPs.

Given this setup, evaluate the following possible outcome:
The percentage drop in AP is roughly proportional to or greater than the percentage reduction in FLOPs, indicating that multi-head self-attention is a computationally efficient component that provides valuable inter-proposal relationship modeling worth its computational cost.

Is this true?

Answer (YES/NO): YES